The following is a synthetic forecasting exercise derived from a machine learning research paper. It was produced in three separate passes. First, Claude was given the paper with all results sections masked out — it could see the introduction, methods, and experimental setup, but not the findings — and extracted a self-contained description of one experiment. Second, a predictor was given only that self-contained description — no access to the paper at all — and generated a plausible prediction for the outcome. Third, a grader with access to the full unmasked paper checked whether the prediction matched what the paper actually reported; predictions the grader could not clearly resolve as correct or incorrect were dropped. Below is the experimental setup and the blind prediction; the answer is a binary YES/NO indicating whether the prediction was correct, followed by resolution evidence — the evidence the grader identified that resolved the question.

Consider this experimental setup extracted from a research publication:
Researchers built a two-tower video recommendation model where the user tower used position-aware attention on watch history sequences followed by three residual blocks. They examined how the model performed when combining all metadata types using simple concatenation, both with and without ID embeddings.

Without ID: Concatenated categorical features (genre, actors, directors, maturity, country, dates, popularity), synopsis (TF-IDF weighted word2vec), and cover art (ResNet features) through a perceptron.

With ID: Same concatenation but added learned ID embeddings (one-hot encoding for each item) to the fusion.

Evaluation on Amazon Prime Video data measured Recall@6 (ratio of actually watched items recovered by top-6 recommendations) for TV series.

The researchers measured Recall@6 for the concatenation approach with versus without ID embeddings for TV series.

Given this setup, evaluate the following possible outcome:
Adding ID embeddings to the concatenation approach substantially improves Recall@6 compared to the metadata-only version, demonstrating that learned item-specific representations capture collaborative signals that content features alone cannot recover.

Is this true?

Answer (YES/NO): YES